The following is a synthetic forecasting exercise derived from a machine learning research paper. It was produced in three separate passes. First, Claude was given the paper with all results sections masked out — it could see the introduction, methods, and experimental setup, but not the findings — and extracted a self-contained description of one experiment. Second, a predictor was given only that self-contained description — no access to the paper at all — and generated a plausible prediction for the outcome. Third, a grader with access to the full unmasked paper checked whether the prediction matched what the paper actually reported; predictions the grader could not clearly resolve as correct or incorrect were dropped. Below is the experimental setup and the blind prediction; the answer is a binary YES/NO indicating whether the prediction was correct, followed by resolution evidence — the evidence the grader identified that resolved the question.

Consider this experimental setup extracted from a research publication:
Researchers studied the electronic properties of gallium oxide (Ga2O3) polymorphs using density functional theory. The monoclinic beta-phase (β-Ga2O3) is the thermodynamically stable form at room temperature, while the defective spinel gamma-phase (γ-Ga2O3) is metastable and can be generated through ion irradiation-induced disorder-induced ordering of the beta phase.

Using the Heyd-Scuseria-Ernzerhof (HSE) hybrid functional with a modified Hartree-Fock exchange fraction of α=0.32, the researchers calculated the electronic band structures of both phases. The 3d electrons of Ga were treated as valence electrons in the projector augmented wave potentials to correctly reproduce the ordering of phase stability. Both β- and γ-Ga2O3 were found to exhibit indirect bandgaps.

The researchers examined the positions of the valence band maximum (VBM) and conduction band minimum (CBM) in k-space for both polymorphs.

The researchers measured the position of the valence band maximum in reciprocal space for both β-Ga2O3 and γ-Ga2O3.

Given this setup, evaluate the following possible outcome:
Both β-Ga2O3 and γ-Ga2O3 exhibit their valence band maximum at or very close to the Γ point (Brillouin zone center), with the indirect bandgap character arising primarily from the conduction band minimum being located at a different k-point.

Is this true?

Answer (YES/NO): YES